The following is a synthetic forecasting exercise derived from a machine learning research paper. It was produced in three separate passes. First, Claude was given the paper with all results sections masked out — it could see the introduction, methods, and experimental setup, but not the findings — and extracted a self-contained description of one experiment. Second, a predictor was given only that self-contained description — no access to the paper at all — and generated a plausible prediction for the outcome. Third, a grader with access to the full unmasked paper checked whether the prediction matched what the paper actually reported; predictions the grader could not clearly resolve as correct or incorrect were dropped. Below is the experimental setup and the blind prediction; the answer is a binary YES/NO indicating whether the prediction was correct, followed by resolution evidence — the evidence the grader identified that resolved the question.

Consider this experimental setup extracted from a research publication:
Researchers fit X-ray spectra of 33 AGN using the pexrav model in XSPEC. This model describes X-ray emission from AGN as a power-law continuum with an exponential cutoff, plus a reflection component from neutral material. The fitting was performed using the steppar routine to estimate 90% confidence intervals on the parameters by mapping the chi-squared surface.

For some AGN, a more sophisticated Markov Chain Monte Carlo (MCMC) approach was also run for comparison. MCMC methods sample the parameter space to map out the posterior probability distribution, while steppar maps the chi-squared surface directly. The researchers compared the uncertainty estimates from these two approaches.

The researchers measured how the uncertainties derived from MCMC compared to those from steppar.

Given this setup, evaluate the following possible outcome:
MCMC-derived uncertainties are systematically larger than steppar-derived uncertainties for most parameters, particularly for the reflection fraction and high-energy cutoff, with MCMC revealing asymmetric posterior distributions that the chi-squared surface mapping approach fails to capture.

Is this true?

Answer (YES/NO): NO